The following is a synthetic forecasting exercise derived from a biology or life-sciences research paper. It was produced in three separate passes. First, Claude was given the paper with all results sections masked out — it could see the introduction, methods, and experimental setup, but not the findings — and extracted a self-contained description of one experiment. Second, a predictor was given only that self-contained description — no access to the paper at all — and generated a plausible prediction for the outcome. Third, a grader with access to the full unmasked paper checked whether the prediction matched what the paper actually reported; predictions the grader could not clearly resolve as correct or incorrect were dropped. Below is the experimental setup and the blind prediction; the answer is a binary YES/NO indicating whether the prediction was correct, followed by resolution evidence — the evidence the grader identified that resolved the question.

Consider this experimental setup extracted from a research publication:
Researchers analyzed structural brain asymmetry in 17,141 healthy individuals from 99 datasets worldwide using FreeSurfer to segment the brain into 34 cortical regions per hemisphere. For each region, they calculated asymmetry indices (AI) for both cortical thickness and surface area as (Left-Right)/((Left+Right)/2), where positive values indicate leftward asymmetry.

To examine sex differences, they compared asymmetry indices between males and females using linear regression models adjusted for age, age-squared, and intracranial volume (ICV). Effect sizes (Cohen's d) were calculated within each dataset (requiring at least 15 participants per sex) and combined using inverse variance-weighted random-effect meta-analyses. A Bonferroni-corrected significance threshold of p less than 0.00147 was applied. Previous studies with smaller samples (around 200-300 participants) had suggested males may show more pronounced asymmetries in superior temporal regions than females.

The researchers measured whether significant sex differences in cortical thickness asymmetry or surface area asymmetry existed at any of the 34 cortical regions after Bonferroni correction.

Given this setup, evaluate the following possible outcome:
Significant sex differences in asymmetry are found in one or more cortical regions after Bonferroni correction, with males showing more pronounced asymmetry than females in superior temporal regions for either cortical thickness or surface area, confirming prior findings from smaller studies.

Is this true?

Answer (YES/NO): NO